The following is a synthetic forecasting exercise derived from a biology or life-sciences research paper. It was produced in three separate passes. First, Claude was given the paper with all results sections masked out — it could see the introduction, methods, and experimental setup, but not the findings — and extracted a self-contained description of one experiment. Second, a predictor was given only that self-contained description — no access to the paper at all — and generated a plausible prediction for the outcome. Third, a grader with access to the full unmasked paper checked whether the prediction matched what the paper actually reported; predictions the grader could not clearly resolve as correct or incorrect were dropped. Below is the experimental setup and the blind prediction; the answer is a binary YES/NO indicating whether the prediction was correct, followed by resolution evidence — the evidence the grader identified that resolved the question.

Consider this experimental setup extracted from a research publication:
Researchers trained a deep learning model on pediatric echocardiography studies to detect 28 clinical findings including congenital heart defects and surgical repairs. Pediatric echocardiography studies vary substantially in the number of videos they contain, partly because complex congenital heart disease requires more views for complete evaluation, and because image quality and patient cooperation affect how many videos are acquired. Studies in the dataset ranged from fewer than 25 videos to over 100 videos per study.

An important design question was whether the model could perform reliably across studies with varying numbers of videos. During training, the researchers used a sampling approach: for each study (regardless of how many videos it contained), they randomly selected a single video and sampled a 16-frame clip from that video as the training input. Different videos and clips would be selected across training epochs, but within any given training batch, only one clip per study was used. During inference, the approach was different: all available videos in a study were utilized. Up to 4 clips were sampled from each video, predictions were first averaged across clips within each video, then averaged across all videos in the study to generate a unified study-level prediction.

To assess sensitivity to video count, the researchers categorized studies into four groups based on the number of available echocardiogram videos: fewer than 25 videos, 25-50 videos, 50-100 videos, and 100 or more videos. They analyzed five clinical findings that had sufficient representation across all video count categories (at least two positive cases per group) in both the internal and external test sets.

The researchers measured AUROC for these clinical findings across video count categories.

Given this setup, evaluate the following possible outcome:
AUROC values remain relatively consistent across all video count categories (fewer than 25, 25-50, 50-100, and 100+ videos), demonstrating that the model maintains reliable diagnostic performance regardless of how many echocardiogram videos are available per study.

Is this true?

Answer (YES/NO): NO